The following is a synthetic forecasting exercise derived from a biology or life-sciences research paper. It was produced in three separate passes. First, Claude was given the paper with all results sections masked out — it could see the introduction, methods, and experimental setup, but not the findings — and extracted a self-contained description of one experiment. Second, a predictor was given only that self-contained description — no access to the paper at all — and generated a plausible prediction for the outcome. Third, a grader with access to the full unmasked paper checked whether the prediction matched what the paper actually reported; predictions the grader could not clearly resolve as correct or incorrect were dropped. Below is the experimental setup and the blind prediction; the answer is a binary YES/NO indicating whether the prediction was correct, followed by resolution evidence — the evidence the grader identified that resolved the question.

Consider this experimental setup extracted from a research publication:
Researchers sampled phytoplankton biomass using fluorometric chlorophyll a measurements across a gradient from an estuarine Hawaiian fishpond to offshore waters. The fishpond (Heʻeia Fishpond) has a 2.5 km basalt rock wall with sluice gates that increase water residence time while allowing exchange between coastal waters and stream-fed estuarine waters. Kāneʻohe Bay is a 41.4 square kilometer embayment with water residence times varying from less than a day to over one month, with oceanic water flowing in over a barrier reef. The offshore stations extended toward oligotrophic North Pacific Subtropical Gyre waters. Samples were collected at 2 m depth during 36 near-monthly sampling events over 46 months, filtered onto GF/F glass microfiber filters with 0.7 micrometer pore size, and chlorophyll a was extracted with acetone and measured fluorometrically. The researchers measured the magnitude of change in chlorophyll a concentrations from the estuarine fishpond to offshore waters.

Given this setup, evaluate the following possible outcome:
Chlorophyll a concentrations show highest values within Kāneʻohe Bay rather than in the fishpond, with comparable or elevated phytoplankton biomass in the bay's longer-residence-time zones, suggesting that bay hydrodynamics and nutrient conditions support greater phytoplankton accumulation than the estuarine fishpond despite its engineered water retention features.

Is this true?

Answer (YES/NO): NO